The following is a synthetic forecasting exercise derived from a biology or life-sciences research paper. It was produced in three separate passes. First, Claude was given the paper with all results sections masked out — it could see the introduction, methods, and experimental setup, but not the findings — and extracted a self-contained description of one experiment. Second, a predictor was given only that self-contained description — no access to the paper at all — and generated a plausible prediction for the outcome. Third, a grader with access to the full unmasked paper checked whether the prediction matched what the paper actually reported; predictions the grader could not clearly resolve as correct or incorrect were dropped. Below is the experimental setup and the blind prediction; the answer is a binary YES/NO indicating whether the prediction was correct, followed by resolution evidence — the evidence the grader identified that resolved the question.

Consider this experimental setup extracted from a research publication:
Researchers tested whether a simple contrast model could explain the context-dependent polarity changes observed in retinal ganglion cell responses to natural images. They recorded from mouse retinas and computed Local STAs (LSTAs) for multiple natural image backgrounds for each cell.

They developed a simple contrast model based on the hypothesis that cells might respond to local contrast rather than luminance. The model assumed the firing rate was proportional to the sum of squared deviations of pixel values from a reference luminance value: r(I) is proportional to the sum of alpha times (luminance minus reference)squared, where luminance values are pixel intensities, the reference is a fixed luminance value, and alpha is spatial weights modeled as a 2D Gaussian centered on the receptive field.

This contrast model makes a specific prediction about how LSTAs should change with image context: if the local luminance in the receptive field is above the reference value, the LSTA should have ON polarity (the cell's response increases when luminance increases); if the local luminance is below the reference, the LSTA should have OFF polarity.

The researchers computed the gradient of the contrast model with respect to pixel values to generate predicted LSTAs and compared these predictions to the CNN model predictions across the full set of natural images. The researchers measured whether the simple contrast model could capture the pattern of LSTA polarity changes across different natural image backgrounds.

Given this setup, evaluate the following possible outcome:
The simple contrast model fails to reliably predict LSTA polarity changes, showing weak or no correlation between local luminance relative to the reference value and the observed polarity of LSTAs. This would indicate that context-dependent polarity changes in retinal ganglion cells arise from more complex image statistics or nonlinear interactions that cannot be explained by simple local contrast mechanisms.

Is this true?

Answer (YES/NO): NO